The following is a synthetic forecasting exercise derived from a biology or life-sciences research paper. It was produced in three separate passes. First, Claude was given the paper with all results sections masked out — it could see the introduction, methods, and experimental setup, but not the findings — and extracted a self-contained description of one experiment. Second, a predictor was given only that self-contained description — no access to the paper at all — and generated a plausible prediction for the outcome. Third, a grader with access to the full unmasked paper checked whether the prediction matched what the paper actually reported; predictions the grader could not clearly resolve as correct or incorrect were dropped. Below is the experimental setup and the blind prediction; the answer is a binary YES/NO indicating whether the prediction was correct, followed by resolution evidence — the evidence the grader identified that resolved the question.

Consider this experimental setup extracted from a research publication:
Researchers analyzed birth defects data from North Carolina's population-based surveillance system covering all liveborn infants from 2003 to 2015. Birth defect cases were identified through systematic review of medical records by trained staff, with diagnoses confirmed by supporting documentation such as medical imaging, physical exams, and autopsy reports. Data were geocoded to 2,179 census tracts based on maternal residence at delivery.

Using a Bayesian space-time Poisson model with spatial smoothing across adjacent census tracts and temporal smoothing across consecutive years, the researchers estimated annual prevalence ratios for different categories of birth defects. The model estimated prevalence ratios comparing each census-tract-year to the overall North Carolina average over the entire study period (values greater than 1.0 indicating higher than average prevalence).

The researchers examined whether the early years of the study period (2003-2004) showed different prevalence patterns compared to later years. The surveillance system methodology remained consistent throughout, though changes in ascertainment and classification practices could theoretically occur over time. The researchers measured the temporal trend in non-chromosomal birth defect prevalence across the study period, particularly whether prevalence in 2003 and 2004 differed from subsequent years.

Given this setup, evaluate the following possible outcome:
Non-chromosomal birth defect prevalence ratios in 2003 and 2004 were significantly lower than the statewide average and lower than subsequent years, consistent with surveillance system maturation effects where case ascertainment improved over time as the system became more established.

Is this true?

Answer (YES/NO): NO